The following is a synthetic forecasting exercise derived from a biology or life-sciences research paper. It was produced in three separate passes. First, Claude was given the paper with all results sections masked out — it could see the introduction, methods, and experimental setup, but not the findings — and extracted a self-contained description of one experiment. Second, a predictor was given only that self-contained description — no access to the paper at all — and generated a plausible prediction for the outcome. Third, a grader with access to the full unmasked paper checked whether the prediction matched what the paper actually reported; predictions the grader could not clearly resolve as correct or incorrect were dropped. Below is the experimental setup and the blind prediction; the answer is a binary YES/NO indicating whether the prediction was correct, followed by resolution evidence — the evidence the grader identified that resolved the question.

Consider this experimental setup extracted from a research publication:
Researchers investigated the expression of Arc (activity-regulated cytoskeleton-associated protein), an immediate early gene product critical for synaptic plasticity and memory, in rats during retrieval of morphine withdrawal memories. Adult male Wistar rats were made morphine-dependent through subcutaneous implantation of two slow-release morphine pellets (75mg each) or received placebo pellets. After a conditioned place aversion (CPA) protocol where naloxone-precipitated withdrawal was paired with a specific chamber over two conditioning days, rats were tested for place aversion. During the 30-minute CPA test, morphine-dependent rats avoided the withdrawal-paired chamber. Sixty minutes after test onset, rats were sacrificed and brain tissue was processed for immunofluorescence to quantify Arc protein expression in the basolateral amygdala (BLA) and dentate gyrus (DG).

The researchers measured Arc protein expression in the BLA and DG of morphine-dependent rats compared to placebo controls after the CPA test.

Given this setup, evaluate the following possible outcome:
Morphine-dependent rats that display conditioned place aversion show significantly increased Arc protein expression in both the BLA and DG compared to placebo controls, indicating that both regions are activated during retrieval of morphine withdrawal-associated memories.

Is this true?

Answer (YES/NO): YES